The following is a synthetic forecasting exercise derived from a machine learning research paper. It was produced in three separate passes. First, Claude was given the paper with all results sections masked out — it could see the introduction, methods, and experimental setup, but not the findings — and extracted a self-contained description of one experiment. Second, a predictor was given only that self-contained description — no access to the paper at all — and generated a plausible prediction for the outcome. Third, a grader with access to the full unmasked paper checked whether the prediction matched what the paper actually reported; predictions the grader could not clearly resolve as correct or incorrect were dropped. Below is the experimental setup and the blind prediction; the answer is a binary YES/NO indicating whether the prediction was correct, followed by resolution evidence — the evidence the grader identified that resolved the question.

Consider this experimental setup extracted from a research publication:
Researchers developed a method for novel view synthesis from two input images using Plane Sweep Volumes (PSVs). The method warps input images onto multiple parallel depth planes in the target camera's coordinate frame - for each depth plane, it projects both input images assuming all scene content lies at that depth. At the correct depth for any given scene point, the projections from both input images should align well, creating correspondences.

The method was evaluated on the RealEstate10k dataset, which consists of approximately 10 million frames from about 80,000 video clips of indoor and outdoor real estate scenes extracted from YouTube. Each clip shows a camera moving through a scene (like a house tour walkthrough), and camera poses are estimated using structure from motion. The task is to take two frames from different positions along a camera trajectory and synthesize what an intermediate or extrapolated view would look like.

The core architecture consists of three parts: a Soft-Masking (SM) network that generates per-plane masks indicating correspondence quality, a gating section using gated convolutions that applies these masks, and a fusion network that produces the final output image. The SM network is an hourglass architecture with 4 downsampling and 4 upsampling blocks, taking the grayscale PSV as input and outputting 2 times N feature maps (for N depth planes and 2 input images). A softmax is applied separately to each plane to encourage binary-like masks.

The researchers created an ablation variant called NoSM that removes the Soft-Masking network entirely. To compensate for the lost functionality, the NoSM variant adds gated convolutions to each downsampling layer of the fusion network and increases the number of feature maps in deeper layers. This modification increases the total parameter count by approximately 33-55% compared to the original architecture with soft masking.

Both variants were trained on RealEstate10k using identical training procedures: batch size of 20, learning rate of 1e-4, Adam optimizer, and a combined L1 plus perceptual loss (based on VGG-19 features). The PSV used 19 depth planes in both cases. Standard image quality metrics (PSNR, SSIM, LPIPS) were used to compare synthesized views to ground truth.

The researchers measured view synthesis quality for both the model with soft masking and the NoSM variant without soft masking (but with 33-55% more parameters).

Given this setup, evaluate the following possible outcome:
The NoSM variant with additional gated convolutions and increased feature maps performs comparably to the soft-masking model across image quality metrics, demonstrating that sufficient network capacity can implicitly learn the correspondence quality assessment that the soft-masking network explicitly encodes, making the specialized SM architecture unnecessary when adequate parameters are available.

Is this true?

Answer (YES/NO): NO